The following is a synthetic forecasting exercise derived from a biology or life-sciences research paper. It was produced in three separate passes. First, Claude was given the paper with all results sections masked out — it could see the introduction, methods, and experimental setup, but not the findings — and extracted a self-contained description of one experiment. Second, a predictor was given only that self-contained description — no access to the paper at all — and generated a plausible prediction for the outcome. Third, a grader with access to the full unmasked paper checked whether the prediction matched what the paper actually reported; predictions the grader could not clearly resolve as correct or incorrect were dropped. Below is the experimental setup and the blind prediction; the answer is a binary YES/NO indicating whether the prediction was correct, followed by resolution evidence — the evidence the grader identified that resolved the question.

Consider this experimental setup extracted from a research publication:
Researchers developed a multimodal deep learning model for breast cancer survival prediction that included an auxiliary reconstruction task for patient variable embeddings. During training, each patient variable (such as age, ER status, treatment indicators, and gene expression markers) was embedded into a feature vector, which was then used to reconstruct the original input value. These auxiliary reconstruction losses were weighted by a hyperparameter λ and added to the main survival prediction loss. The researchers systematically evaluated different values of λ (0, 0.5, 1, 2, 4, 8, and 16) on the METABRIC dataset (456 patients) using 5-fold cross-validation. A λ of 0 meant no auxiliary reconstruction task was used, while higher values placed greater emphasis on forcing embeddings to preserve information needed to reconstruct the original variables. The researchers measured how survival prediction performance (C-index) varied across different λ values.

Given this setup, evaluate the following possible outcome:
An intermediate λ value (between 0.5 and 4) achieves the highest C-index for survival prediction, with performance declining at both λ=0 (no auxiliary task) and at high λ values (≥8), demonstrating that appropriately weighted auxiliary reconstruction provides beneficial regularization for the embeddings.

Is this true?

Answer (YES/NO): YES